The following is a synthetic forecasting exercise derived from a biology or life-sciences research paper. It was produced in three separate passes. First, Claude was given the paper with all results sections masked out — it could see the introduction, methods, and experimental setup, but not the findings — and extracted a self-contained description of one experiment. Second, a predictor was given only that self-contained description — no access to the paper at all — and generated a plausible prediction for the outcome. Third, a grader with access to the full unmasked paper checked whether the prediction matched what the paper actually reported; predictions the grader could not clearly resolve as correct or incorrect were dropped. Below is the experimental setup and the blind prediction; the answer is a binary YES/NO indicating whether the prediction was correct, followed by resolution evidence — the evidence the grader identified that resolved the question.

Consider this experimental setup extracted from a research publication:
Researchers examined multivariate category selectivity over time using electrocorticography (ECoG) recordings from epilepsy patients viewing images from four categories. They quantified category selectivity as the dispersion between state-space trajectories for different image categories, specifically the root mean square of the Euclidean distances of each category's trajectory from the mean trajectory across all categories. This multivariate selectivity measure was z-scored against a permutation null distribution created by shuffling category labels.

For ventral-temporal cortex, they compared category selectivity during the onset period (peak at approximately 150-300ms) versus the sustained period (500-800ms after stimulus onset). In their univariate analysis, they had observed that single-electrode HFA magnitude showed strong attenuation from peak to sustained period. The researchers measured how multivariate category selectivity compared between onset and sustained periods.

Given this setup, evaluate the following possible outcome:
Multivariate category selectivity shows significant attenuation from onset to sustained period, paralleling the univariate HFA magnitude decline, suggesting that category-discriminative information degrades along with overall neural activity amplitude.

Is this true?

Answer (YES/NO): NO